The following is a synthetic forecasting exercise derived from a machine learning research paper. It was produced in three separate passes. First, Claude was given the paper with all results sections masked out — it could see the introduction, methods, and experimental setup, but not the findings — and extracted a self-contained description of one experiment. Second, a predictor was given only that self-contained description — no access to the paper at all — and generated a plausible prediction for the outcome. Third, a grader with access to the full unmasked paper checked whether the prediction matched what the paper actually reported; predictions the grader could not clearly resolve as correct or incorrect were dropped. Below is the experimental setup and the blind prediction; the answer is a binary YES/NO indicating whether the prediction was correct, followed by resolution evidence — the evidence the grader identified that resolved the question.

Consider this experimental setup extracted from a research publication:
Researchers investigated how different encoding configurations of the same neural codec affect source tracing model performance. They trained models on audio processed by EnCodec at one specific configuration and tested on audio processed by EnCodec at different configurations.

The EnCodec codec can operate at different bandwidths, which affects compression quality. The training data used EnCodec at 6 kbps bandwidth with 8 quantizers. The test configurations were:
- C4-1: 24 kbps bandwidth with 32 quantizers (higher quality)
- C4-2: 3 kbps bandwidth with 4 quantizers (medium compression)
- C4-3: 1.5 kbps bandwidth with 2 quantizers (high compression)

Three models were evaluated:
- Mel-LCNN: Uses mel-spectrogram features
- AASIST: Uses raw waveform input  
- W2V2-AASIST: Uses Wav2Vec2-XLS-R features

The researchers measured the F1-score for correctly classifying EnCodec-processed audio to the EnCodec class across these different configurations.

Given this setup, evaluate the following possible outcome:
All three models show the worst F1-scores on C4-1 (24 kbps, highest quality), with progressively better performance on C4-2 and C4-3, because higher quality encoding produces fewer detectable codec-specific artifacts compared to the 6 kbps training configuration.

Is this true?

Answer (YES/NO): NO